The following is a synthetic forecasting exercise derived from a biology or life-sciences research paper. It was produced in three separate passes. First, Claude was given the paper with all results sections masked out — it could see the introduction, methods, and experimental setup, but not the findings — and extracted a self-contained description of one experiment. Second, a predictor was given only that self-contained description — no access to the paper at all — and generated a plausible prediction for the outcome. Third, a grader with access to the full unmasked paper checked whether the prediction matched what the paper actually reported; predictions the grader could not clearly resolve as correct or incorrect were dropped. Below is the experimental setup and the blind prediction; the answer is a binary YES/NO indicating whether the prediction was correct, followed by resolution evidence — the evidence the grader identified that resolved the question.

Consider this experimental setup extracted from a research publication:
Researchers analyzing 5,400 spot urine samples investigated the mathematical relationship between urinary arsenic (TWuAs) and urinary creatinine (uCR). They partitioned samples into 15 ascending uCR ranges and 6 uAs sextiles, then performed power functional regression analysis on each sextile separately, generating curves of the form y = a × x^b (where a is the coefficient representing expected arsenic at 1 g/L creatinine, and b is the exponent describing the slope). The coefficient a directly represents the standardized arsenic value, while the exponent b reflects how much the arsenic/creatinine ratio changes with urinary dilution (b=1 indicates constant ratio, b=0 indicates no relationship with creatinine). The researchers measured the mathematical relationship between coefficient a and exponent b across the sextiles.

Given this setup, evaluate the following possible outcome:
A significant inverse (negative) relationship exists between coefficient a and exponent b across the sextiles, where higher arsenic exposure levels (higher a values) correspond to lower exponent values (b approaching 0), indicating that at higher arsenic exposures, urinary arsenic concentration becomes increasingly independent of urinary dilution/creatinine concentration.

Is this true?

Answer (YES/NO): NO